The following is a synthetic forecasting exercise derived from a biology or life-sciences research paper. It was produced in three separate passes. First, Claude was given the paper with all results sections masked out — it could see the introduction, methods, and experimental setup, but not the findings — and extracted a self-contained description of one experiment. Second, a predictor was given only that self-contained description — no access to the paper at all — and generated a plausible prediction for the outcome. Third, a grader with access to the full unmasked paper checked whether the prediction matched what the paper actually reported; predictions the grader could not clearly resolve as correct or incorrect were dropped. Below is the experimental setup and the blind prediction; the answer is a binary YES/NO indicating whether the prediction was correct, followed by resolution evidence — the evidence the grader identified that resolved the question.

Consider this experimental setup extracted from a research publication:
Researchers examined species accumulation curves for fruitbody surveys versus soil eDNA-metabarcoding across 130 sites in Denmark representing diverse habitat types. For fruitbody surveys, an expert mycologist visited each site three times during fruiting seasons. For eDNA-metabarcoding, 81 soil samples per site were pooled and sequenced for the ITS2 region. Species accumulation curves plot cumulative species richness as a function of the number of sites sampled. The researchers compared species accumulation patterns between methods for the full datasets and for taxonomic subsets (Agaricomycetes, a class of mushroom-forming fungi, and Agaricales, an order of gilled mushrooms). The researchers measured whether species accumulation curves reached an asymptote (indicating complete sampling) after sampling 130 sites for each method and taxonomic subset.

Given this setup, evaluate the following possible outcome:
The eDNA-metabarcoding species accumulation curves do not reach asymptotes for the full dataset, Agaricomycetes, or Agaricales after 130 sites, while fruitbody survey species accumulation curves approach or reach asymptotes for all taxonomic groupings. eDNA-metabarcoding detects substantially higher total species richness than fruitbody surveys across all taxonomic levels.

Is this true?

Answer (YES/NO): NO